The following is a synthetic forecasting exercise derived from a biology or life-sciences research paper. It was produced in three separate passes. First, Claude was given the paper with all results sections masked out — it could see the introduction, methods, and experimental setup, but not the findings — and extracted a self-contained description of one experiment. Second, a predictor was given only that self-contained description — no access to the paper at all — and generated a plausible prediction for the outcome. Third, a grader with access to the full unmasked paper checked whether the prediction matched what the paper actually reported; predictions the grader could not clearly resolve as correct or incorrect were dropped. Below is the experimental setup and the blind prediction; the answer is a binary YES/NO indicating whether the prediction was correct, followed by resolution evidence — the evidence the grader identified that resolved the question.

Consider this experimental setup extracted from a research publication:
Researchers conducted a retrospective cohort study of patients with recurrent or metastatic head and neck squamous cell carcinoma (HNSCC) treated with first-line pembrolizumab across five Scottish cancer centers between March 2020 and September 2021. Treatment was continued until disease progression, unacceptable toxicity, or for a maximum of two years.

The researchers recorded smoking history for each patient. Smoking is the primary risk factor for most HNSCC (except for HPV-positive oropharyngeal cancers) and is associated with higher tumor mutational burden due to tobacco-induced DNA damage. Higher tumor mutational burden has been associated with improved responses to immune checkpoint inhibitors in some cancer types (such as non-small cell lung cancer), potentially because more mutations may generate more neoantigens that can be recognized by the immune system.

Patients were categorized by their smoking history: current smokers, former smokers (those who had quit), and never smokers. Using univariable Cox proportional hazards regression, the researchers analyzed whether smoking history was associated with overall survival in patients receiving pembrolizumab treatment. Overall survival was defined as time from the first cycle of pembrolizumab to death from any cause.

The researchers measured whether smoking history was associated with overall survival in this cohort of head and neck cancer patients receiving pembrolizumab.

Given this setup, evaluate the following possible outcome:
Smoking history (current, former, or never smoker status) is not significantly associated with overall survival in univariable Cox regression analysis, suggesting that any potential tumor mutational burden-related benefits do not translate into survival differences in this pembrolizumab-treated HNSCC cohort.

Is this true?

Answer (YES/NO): YES